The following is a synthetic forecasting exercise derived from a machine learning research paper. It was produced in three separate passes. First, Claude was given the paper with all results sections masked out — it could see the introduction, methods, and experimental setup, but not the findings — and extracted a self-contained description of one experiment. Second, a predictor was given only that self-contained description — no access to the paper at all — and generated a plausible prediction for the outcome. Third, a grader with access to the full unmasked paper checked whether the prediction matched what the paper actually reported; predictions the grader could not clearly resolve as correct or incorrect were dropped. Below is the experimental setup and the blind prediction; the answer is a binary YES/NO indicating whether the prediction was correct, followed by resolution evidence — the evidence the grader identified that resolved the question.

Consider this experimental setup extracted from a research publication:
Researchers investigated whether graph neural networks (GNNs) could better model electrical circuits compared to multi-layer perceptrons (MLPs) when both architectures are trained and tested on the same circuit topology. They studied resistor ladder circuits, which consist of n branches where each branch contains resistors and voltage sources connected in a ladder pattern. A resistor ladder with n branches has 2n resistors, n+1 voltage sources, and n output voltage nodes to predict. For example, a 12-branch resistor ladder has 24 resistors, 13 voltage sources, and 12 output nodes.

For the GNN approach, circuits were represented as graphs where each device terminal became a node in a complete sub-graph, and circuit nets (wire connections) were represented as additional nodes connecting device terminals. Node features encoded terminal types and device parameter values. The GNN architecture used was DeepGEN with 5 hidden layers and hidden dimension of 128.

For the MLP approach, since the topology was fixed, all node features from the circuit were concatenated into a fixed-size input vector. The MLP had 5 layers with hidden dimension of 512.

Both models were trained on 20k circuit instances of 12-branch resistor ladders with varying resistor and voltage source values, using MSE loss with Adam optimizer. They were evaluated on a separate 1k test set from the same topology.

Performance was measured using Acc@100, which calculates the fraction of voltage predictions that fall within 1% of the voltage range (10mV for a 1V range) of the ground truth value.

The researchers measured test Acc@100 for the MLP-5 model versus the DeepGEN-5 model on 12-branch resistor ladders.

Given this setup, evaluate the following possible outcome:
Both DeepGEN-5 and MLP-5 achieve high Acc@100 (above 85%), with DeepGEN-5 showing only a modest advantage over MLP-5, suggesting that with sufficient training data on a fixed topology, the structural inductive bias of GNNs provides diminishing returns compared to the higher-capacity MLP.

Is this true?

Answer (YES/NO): NO